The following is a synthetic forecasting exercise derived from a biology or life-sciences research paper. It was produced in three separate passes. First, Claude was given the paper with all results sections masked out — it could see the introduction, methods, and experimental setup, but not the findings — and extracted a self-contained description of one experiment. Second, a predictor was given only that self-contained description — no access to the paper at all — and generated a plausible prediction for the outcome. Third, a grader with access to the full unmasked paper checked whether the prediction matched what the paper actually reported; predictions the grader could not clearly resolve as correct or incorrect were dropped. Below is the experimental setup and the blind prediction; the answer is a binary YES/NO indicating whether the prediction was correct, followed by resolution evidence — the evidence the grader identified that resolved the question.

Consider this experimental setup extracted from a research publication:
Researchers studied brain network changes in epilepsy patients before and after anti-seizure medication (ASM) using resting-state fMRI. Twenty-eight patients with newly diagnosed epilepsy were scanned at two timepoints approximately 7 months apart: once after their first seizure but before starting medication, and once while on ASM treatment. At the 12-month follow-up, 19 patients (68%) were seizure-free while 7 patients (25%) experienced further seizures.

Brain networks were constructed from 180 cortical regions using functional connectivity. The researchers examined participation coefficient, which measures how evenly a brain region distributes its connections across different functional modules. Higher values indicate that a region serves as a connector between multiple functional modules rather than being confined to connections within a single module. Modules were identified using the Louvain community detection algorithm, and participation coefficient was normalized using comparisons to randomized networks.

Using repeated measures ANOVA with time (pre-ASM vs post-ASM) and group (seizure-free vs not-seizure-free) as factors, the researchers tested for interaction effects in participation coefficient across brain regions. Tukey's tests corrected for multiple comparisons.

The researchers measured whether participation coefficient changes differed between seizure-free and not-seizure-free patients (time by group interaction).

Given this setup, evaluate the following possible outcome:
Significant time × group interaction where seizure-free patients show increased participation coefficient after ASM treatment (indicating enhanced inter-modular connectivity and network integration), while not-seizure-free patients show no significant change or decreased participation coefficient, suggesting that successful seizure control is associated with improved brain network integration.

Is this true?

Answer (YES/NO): NO